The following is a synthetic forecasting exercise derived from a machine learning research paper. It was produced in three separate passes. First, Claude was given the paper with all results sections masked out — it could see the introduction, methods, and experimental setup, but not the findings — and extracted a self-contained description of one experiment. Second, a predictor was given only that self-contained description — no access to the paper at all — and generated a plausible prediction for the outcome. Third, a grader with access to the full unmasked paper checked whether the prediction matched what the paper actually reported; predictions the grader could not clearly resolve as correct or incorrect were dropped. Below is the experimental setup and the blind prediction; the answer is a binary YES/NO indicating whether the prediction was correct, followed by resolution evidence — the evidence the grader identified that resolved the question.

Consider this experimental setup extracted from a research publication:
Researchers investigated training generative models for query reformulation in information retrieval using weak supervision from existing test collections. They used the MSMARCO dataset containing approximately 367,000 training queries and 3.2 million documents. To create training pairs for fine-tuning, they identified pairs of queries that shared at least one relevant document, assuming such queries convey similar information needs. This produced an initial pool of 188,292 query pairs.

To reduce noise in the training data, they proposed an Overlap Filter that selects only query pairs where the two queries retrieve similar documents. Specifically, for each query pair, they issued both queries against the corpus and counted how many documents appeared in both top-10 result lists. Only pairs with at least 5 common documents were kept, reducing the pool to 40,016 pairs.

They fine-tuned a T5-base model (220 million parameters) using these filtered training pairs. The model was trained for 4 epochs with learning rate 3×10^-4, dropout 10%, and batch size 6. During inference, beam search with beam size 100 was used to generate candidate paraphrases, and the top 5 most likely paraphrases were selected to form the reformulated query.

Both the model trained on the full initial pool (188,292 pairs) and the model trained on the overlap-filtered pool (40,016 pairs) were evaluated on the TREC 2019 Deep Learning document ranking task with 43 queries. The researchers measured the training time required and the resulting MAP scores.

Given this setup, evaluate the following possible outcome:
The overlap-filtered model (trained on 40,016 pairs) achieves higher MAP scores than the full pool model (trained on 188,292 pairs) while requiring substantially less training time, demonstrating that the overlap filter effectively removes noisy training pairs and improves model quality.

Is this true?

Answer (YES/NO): NO